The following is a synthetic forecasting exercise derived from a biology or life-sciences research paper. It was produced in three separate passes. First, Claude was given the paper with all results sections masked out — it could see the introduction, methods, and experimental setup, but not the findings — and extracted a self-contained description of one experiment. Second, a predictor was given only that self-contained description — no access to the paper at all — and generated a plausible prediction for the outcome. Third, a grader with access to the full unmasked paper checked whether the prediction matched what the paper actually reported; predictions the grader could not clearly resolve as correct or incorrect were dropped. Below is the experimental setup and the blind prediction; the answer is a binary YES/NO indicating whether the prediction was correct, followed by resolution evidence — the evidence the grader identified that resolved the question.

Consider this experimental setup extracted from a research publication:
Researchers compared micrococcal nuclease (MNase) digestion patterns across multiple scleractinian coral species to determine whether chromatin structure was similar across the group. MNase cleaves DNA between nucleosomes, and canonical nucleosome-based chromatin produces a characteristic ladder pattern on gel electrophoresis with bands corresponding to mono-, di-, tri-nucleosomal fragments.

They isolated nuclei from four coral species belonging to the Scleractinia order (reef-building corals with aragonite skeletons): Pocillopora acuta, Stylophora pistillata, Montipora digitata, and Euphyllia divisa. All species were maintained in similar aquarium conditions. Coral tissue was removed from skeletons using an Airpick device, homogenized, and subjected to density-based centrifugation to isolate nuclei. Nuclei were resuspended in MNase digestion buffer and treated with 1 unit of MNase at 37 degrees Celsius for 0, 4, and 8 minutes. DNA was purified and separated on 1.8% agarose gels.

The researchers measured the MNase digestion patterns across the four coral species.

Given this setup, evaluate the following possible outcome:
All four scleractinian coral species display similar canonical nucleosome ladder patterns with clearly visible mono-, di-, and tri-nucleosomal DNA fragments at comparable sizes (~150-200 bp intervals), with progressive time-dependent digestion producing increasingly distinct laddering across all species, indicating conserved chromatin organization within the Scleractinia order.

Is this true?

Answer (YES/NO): NO